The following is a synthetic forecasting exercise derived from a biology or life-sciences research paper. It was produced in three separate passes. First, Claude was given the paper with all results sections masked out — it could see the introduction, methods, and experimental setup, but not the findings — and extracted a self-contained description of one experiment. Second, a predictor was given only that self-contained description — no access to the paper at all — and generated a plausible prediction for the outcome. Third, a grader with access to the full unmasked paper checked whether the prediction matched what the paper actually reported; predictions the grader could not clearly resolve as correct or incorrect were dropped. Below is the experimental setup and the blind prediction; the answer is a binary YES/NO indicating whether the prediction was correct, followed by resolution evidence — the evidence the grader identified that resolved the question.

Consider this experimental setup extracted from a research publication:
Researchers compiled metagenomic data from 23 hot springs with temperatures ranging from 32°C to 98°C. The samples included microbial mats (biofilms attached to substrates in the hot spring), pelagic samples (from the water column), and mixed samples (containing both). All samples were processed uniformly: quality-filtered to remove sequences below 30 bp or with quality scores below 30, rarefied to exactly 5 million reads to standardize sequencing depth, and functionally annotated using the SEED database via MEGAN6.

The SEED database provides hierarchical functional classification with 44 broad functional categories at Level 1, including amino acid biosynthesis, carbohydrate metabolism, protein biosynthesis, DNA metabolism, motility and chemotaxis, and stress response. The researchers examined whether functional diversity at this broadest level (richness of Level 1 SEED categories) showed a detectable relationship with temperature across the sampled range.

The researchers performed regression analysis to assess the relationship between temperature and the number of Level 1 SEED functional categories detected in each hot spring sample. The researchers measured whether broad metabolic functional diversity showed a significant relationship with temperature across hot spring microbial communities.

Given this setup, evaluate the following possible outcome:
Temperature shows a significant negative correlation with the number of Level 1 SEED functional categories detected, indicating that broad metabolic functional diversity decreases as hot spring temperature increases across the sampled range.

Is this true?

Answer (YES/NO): YES